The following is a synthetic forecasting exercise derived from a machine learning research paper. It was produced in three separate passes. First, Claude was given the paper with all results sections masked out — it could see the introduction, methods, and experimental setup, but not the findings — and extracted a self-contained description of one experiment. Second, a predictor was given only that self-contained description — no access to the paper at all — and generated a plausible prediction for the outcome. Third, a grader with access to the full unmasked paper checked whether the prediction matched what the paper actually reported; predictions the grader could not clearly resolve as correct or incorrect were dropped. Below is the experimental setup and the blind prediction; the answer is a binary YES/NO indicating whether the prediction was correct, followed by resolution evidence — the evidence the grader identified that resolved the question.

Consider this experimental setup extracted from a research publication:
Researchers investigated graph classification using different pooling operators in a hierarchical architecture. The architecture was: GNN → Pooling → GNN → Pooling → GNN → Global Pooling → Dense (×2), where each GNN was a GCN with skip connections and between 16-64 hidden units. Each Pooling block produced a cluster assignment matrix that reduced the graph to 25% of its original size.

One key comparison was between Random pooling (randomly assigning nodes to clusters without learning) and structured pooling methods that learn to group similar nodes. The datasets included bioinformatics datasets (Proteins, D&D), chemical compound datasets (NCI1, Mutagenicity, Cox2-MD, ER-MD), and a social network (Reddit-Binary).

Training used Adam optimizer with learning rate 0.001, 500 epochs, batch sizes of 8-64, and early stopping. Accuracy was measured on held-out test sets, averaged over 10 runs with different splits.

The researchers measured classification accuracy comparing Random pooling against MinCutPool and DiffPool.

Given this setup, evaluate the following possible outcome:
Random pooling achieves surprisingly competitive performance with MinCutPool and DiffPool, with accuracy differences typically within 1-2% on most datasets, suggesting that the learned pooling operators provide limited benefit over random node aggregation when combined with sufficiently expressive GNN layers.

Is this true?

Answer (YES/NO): NO